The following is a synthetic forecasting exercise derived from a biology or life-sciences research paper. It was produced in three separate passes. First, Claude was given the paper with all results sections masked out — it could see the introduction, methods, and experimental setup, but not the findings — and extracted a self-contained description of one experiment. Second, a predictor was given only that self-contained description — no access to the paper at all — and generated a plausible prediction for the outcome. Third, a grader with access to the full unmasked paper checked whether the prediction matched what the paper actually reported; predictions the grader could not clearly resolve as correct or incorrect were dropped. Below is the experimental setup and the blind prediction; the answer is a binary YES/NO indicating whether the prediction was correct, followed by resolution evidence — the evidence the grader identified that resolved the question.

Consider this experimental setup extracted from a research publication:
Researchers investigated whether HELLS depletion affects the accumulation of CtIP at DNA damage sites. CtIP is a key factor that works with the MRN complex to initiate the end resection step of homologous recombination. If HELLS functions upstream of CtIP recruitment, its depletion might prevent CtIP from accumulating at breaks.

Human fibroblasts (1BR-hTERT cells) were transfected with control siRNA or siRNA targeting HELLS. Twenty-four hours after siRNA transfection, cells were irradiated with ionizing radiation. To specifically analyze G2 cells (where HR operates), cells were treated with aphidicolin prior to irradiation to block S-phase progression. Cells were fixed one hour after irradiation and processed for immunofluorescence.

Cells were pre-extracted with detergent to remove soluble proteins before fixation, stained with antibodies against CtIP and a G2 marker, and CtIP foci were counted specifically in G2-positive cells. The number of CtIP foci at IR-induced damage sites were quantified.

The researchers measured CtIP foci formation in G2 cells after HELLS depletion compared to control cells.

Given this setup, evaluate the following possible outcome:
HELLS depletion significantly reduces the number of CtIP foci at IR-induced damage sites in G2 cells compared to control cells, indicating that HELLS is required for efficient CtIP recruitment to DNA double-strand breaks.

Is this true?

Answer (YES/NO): YES